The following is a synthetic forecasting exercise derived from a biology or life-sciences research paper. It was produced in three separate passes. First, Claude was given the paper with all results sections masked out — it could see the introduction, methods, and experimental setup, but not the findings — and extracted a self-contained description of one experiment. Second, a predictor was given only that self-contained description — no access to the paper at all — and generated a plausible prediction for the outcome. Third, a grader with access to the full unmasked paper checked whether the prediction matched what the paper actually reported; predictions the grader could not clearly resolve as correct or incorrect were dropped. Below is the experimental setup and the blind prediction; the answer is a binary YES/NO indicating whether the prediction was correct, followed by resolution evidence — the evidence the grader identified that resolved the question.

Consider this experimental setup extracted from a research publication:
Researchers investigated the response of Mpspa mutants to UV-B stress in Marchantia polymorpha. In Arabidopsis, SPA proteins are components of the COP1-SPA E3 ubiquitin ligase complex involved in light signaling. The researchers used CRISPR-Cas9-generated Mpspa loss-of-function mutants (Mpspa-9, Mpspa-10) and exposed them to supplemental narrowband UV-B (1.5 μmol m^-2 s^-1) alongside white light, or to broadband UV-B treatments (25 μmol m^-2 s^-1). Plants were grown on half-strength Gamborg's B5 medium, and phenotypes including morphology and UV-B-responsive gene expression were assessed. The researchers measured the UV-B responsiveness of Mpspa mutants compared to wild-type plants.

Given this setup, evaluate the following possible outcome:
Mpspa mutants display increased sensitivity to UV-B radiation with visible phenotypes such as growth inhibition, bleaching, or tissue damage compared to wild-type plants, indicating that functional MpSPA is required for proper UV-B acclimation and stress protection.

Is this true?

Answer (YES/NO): NO